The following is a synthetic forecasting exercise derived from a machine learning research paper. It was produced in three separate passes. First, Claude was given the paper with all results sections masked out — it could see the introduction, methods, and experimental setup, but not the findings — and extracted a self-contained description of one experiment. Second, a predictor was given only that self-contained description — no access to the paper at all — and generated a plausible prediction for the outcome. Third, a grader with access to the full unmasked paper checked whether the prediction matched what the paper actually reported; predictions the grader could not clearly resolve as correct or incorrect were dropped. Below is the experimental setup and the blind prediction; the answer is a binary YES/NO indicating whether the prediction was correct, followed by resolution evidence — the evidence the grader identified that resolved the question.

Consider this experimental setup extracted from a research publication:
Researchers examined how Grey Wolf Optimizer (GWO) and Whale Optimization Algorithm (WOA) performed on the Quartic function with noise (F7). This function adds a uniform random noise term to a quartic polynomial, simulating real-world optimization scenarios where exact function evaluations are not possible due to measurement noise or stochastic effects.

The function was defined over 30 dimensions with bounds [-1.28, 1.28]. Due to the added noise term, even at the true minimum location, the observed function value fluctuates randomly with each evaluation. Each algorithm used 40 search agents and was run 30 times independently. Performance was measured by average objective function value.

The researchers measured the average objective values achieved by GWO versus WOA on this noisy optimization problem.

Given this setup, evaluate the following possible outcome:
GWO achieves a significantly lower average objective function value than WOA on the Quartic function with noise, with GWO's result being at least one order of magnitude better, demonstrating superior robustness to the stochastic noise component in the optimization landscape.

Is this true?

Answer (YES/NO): NO